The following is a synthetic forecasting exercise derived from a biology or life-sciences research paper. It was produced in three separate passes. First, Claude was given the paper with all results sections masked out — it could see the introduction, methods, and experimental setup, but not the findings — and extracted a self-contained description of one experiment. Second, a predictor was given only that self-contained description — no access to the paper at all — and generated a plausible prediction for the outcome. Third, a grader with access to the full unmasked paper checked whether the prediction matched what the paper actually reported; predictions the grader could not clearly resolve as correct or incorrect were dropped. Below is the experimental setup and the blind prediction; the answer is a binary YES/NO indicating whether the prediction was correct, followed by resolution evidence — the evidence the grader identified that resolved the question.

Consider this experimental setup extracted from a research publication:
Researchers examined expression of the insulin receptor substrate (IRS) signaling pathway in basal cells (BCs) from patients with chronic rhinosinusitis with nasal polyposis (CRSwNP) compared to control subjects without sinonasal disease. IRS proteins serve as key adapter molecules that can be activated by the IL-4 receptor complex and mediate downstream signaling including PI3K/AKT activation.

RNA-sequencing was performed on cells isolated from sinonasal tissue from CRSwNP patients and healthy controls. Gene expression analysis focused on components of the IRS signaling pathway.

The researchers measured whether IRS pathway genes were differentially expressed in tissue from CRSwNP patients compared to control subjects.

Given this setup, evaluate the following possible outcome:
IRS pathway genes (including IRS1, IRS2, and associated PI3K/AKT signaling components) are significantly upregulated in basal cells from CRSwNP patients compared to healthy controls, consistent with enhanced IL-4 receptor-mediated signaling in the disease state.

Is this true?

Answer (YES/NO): NO